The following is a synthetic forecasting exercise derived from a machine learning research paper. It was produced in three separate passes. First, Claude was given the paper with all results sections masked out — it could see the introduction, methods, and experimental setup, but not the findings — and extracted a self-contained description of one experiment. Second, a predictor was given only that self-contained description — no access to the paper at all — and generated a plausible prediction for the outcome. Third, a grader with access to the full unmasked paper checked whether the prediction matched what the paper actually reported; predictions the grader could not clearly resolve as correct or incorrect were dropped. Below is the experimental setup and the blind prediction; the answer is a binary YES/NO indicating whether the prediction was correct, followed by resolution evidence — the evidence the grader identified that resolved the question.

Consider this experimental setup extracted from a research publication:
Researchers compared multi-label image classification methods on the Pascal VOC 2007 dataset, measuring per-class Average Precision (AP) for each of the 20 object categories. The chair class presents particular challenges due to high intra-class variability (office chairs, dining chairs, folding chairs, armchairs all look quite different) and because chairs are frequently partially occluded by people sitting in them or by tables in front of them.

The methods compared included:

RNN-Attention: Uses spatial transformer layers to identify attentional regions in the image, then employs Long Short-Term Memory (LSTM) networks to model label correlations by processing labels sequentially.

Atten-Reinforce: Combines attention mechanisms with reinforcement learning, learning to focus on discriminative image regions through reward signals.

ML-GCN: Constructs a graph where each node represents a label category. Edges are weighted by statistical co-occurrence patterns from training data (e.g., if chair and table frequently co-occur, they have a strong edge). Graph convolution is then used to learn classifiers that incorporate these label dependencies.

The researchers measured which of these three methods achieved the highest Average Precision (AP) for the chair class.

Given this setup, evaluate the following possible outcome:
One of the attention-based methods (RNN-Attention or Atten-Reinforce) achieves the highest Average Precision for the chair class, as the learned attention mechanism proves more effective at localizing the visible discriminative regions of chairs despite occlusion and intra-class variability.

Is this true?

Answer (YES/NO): NO